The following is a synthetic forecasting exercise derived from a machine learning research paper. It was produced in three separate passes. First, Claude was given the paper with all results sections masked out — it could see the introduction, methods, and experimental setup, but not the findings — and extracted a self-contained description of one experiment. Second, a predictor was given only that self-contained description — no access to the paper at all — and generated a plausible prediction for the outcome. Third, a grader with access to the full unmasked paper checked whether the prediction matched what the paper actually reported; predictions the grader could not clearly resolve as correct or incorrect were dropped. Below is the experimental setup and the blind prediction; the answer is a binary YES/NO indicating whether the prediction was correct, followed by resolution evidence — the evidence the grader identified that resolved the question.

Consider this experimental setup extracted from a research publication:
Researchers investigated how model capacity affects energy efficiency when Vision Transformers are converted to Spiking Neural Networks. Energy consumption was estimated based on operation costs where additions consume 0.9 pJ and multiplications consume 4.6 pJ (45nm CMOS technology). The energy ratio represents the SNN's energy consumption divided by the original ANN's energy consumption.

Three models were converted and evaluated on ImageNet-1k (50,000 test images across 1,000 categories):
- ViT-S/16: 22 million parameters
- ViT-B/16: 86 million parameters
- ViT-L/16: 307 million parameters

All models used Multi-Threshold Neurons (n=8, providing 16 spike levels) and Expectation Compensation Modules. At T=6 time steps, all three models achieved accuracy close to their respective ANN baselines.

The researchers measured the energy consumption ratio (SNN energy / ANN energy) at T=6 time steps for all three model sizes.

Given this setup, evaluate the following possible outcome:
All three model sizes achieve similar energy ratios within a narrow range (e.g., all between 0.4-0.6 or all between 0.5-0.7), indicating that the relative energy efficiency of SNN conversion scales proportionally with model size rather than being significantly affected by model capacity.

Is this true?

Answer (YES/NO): NO